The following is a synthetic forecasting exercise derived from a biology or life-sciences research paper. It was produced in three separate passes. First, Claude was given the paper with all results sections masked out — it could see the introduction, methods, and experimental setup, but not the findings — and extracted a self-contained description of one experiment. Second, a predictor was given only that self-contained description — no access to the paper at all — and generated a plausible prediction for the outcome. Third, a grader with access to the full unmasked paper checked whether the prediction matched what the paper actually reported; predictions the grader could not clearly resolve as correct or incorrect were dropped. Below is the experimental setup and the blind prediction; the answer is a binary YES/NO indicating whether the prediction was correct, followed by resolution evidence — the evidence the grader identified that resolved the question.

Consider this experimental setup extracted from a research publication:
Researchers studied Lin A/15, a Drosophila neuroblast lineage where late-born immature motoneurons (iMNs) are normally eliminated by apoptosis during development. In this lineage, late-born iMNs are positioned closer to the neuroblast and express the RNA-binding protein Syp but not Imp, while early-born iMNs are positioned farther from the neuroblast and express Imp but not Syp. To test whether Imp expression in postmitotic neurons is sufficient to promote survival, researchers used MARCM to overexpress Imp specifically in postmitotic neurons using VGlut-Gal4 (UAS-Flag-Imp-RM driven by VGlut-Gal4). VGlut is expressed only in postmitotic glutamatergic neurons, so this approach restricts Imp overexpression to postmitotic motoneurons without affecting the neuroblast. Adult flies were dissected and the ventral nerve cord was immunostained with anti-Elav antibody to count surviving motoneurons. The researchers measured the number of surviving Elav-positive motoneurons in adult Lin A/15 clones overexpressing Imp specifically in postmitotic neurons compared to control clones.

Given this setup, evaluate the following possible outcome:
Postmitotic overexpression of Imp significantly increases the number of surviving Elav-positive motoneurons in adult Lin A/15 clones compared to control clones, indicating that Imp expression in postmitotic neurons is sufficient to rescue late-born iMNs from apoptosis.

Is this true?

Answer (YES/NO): YES